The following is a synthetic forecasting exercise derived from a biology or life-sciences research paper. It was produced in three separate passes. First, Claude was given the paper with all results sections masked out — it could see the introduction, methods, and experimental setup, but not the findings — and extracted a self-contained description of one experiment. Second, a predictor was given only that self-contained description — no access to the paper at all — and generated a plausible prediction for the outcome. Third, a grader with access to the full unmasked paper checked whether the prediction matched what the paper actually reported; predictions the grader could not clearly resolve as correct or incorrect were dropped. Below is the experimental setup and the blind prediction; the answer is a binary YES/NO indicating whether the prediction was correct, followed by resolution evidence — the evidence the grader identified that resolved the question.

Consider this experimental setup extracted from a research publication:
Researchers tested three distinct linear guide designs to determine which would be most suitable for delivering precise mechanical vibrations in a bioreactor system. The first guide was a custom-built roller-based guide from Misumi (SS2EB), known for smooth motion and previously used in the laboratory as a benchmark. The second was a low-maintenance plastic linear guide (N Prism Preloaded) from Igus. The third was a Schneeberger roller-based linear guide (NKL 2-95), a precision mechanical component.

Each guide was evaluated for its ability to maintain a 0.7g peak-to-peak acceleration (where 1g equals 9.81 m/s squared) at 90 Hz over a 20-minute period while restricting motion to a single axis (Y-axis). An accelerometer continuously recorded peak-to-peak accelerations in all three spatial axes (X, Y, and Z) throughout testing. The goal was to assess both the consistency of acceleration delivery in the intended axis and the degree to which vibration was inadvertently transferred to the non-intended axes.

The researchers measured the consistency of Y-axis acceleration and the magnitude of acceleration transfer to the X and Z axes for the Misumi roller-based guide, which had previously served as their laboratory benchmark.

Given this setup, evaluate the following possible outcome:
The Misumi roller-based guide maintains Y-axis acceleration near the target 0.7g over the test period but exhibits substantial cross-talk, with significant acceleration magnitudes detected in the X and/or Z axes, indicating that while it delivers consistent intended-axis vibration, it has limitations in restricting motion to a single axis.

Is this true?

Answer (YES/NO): NO